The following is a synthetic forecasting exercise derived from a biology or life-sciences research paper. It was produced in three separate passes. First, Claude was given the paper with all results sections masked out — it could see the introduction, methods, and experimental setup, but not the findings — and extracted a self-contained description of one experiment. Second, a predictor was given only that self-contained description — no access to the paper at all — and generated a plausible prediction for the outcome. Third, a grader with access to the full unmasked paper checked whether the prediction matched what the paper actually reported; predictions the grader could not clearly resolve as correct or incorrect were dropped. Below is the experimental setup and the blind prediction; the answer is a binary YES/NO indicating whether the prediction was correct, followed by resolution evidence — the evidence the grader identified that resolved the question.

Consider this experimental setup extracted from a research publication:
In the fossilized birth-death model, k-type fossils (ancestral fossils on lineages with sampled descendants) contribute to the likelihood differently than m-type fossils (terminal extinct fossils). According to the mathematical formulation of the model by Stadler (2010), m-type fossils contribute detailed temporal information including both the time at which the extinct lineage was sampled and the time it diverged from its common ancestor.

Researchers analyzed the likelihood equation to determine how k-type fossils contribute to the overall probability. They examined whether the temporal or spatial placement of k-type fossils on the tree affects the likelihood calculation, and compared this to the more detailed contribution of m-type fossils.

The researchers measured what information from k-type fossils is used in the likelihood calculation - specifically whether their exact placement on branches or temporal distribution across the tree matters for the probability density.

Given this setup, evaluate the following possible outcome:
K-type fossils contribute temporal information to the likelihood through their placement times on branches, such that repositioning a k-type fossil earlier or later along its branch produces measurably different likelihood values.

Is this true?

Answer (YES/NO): NO